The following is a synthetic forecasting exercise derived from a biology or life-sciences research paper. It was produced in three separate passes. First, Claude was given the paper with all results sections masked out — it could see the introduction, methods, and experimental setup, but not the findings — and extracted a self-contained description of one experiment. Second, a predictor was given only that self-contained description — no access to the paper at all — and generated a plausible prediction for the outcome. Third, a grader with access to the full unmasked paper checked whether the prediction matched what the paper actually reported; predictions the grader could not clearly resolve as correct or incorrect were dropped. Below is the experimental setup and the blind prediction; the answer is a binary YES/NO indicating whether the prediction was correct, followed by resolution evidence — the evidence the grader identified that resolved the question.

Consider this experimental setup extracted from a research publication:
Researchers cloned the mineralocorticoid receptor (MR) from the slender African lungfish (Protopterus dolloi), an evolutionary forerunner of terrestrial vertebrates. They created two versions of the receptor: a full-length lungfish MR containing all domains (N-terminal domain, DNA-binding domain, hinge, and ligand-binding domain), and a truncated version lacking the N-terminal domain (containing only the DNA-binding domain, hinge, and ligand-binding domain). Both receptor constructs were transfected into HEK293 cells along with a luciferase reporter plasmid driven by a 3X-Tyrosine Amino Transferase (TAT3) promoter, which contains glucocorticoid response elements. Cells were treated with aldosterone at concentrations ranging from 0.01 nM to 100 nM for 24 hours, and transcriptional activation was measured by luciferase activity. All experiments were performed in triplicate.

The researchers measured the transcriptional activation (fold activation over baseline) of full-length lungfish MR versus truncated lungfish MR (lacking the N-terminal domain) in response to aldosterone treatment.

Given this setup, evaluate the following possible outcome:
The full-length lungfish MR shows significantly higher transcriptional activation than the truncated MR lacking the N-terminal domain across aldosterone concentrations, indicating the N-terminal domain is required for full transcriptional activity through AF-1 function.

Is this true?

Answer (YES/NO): NO